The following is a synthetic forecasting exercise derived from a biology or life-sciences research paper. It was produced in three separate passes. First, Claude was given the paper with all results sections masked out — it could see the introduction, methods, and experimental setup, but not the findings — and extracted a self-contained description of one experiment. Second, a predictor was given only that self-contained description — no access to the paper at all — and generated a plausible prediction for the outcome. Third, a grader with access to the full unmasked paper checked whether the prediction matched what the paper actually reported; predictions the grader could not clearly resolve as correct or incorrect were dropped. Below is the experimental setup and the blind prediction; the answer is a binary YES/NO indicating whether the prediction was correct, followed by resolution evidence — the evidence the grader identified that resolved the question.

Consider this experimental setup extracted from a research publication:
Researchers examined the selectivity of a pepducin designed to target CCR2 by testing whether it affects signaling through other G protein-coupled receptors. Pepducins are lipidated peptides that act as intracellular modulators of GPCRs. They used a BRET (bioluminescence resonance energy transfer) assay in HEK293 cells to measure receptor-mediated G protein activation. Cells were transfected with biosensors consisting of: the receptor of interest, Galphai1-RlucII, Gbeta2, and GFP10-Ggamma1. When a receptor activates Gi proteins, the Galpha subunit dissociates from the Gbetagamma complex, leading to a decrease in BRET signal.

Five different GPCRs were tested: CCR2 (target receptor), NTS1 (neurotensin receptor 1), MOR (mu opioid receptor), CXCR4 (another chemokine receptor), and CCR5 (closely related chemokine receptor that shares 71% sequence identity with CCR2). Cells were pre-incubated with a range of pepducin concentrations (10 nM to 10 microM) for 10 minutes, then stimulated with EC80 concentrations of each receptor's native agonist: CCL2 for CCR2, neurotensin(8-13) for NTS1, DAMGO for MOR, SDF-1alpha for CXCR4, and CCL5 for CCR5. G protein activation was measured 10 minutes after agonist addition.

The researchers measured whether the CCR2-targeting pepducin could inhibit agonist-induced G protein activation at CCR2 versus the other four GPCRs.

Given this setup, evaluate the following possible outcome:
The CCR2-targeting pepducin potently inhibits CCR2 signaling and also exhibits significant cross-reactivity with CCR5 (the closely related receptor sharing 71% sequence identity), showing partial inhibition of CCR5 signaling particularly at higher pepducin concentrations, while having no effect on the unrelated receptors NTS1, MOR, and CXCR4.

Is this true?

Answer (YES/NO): NO